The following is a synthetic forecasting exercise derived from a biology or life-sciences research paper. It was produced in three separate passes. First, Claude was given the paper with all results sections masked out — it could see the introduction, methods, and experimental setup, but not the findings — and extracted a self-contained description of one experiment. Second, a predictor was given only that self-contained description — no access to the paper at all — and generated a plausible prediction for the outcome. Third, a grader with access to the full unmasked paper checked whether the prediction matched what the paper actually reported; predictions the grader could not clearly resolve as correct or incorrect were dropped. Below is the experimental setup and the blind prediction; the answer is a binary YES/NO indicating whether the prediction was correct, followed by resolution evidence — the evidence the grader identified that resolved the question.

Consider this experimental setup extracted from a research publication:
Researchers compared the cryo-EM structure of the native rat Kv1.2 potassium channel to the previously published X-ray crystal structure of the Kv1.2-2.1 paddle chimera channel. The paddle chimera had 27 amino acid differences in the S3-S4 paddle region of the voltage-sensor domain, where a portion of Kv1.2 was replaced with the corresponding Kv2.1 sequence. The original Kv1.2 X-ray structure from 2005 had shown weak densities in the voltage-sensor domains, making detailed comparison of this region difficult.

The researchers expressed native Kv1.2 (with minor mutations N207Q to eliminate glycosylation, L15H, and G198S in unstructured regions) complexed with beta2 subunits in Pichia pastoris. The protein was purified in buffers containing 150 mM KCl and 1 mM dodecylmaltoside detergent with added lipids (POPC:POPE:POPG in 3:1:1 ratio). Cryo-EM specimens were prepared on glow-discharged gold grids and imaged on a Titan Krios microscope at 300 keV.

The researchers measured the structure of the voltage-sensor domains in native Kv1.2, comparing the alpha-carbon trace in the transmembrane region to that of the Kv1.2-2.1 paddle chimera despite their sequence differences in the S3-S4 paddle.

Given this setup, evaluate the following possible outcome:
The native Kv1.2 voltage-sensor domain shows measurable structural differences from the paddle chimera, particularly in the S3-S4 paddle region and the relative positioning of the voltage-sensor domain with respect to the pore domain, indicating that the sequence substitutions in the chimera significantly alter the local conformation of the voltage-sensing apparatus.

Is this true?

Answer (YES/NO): NO